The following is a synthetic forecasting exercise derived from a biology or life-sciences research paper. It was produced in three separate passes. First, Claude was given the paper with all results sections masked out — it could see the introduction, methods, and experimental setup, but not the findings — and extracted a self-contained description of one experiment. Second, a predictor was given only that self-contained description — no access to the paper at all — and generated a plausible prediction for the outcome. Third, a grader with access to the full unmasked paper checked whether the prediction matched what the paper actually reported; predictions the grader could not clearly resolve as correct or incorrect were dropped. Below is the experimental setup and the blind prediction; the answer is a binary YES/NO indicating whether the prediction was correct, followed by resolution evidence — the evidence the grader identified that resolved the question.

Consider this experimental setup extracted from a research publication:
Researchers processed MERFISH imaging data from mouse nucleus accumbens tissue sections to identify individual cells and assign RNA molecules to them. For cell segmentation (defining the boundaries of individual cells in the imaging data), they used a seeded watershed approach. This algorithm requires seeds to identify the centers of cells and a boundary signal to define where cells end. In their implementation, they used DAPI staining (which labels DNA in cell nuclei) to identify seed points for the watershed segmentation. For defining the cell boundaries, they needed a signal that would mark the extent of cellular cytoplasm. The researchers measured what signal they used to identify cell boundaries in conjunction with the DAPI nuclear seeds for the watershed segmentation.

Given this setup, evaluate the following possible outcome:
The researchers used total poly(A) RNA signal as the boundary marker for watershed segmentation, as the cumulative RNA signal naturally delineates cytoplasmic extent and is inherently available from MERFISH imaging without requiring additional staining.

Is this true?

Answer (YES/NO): YES